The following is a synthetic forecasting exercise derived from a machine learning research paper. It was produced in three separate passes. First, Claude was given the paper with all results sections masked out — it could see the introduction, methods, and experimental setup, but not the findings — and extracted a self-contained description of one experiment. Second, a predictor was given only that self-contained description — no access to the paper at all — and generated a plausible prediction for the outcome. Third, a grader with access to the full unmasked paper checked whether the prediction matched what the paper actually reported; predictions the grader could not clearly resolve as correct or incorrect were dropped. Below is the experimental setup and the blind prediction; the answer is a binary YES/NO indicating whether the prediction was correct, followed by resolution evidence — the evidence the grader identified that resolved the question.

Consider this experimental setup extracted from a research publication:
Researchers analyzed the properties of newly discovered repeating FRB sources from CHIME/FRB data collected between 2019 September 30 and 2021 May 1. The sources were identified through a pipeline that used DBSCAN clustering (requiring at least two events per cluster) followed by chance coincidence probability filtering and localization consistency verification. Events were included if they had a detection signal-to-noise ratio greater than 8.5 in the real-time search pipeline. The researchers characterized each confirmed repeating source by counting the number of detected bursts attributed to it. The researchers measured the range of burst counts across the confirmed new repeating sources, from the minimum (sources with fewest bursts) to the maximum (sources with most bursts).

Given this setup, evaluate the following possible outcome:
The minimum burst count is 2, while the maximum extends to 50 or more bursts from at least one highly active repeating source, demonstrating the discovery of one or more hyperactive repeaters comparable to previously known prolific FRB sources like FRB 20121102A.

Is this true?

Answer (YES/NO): NO